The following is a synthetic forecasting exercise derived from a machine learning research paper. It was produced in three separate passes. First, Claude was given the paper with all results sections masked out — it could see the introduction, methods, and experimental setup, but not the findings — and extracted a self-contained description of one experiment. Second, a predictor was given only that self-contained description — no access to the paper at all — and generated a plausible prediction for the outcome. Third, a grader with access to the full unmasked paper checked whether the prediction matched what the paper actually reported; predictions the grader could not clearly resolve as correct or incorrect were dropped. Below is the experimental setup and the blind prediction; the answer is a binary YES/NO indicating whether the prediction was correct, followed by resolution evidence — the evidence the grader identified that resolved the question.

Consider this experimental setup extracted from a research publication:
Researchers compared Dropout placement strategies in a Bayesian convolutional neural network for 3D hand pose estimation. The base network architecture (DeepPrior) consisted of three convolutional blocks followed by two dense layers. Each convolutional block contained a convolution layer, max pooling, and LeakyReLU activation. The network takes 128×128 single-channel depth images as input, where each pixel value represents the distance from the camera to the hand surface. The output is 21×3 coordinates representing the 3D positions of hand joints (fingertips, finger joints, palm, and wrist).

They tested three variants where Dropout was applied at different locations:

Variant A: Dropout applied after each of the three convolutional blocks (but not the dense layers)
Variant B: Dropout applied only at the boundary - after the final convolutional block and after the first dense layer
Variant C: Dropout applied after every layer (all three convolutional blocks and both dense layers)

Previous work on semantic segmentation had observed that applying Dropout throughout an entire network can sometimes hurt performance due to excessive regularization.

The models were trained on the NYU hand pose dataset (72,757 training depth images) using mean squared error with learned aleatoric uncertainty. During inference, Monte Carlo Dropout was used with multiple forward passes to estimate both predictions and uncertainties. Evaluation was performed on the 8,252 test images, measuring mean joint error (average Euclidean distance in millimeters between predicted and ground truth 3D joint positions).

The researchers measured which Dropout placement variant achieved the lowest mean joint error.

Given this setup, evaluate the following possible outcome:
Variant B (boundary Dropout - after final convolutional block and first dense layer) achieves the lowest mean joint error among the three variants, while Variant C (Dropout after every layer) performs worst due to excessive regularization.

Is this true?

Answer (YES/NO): NO